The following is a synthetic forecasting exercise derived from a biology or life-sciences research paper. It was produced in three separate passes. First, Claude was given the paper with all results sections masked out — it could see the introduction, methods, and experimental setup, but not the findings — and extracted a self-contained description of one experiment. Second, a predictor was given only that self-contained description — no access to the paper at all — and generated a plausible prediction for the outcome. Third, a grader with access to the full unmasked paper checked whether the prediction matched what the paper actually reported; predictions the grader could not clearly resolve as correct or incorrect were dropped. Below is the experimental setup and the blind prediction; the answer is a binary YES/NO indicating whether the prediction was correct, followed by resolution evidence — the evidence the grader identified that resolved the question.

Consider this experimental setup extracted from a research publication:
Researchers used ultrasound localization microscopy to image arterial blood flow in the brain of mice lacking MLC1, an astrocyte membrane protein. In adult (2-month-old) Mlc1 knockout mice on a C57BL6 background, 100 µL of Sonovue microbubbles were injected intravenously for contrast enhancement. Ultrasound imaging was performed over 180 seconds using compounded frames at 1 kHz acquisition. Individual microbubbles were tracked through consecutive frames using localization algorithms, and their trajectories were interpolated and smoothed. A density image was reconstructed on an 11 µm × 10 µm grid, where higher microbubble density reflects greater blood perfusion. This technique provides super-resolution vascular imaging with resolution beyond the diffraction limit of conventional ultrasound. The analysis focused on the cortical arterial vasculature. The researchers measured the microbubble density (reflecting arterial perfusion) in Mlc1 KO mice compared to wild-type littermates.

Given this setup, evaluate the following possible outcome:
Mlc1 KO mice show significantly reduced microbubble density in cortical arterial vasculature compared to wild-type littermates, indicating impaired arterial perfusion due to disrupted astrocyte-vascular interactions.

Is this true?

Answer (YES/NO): YES